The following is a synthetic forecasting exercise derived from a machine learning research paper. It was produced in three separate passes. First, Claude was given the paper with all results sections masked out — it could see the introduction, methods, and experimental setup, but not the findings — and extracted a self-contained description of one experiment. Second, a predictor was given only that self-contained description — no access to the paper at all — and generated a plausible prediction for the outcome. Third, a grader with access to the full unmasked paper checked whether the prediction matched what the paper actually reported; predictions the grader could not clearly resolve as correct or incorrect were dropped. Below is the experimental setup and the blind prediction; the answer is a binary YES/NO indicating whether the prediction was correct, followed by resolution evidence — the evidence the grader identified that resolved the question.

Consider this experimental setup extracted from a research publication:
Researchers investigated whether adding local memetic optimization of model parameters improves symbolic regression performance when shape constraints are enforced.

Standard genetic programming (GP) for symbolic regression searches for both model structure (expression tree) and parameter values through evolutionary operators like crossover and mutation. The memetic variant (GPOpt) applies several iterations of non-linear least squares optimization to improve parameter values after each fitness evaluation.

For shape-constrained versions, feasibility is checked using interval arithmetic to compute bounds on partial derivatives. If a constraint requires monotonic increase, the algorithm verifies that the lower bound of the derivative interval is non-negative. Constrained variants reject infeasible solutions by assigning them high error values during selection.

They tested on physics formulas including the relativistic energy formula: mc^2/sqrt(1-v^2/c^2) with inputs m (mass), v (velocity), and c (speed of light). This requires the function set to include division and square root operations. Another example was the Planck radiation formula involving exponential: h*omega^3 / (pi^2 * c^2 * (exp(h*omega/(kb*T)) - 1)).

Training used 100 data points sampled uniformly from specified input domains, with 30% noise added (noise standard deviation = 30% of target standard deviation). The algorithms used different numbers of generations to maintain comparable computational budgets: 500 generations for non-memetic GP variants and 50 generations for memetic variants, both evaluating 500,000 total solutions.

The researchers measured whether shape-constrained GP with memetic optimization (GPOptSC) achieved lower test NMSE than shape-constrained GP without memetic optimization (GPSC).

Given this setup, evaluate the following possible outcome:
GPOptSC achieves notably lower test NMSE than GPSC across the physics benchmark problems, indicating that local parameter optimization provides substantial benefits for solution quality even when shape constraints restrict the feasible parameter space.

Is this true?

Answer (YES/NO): NO